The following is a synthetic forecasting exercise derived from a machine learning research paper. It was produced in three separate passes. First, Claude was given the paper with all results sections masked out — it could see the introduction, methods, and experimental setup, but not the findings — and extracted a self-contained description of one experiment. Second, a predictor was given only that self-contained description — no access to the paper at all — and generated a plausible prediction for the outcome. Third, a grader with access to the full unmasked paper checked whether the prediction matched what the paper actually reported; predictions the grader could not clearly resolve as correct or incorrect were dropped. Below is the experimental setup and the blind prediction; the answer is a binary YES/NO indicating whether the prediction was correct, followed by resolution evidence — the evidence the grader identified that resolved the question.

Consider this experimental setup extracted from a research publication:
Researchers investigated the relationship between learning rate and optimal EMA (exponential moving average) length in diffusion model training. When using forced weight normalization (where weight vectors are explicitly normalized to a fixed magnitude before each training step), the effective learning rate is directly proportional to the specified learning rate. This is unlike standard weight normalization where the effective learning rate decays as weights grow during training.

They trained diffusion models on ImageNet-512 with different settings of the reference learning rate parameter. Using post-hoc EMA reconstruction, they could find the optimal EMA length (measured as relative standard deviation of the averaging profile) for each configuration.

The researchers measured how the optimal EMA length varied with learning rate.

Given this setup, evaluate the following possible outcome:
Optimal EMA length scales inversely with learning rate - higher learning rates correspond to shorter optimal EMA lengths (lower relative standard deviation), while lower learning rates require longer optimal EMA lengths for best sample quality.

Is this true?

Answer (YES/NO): YES